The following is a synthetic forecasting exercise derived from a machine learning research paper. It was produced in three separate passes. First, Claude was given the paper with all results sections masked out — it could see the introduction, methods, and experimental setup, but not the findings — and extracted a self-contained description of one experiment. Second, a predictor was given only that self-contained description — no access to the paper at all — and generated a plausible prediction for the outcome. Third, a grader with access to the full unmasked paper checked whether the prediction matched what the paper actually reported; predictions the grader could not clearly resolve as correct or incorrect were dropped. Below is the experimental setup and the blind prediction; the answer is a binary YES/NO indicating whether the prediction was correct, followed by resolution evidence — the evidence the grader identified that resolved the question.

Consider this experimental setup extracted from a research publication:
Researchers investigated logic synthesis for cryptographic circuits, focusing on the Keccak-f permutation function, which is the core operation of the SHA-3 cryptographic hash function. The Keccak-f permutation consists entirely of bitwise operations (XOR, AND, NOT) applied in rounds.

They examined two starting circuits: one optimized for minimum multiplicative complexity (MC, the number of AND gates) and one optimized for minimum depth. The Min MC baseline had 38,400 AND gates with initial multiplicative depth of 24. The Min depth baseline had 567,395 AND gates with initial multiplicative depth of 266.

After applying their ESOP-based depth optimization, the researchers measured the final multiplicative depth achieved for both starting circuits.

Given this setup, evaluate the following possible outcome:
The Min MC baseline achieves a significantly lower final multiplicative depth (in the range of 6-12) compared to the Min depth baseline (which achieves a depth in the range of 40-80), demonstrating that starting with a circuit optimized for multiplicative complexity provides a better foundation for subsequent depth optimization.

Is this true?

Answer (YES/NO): NO